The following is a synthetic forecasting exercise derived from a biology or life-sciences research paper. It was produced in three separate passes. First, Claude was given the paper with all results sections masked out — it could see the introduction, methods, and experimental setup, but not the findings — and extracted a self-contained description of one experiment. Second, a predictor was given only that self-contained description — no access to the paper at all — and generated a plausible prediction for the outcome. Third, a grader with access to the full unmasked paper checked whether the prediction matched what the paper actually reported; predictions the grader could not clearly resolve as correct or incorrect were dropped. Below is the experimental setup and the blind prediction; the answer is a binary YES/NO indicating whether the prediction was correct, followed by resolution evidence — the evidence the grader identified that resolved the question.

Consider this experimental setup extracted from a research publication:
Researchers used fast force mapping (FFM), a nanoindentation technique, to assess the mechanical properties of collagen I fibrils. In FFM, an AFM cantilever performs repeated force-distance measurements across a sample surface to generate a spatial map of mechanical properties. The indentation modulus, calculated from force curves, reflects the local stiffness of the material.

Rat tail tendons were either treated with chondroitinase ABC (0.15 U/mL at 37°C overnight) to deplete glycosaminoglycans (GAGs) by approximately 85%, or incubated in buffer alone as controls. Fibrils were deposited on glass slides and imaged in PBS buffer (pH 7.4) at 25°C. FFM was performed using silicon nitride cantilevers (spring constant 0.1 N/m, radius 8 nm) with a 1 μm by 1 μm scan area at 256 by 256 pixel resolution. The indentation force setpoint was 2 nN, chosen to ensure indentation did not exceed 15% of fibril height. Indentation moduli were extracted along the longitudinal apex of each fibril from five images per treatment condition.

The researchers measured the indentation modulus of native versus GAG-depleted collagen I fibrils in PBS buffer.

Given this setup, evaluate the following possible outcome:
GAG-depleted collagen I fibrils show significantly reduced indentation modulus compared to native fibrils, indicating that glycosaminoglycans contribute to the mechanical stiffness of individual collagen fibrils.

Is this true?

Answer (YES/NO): YES